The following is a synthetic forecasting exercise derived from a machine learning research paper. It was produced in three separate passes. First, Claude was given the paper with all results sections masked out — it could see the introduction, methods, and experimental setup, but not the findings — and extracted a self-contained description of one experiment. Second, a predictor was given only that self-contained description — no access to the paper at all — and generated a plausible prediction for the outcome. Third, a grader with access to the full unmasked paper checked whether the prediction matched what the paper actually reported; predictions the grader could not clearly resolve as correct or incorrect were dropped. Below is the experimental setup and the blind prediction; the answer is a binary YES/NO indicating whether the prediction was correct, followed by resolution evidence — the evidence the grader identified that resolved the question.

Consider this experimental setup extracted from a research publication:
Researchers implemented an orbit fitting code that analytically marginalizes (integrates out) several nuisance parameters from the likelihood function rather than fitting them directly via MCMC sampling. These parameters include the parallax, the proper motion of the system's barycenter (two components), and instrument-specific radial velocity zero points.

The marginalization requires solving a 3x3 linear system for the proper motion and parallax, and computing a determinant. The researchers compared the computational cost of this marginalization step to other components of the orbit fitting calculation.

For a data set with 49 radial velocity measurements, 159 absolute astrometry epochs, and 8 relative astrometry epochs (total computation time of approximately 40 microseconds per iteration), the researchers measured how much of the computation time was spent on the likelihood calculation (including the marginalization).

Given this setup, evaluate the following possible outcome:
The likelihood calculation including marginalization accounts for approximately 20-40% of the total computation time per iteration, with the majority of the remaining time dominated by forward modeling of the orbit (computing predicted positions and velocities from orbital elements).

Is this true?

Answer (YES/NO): NO